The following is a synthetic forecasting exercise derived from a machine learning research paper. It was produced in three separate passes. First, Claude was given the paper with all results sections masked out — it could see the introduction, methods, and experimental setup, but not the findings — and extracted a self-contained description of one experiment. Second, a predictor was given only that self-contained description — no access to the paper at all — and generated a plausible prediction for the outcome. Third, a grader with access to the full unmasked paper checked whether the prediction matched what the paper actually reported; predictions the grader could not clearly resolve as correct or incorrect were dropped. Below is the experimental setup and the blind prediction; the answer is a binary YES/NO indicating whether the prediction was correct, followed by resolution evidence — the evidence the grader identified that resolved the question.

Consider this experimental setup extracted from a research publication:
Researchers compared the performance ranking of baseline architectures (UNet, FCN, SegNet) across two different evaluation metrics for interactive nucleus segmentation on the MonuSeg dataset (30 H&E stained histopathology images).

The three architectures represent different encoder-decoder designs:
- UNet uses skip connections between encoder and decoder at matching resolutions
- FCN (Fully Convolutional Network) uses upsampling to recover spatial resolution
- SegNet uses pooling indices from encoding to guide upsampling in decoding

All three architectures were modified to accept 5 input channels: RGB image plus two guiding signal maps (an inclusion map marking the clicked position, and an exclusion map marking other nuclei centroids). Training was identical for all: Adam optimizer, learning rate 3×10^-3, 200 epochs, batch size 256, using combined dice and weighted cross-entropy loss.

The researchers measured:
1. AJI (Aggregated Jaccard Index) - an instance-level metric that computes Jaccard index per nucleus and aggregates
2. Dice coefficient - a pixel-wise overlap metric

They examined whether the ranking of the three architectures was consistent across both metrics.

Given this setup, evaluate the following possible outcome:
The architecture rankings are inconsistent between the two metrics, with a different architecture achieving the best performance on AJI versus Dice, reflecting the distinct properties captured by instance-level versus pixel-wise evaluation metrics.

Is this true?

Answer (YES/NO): NO